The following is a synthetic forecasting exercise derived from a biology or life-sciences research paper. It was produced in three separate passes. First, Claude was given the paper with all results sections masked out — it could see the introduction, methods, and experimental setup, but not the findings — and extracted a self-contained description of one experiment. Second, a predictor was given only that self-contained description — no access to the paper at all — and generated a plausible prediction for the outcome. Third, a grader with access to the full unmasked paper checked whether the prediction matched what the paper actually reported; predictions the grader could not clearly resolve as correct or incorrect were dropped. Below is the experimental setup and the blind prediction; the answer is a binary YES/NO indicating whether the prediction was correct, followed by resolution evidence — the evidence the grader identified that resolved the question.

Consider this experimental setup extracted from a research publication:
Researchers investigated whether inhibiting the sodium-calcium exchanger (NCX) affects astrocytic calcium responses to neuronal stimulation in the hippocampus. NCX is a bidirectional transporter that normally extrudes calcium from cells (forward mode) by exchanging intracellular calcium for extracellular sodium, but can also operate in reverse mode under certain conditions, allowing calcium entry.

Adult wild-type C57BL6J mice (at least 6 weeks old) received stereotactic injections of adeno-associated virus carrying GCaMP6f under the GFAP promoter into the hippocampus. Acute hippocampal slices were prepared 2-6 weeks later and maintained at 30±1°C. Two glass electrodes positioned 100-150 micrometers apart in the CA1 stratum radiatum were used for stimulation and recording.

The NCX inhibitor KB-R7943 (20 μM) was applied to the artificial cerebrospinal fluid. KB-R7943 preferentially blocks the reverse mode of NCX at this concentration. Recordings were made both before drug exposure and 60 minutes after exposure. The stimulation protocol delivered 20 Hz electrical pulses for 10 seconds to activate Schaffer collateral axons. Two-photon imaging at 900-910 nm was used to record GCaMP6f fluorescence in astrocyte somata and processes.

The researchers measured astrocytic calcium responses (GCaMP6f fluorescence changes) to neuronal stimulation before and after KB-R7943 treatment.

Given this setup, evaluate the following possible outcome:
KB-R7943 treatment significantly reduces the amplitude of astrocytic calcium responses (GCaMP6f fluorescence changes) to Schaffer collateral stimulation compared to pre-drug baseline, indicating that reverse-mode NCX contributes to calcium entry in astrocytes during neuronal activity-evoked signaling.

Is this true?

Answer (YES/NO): YES